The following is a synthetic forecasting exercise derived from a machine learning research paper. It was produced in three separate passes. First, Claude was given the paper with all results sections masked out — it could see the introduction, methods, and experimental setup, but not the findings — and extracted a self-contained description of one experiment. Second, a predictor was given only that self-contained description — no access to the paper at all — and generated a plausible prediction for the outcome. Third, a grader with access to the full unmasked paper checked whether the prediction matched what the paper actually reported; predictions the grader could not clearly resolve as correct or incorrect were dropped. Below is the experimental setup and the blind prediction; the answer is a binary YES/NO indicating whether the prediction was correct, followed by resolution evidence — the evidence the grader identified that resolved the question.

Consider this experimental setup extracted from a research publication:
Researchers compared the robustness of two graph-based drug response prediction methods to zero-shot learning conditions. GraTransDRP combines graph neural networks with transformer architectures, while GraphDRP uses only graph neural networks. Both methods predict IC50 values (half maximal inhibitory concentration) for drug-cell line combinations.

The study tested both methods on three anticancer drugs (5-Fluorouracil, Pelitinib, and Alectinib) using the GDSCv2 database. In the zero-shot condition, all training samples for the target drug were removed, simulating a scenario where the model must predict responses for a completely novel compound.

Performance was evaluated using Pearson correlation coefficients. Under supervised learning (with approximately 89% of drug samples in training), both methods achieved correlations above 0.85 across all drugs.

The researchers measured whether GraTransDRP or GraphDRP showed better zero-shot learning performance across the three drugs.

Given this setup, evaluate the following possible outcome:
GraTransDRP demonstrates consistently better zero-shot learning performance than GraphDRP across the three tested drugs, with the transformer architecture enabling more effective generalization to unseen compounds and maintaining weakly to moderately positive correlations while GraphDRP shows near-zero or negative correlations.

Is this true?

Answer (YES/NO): NO